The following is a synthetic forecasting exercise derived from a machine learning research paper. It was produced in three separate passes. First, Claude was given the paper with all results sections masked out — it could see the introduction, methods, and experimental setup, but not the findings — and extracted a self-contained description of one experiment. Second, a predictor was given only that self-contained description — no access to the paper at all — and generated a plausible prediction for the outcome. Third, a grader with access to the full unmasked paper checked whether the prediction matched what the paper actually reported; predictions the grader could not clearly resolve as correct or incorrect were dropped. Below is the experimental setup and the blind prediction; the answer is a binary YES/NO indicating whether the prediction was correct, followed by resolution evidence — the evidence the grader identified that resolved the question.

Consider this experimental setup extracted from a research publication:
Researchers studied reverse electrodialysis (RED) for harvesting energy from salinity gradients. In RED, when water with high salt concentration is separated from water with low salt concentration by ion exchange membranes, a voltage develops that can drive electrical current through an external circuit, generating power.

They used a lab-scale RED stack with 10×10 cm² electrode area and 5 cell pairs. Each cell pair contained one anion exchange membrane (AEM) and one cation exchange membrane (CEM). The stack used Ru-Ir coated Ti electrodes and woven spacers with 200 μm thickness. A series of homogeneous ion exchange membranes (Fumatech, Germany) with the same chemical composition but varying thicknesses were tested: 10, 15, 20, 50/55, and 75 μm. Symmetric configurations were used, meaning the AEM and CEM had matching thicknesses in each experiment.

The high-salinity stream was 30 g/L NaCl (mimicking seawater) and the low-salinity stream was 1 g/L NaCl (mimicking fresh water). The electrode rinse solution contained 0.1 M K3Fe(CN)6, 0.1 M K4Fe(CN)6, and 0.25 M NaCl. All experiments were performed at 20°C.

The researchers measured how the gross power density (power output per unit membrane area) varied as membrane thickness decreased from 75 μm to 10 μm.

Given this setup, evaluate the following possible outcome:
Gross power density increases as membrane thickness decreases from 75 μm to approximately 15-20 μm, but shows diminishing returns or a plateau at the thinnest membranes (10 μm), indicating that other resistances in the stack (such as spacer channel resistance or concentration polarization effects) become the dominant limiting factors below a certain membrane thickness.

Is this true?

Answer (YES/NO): NO